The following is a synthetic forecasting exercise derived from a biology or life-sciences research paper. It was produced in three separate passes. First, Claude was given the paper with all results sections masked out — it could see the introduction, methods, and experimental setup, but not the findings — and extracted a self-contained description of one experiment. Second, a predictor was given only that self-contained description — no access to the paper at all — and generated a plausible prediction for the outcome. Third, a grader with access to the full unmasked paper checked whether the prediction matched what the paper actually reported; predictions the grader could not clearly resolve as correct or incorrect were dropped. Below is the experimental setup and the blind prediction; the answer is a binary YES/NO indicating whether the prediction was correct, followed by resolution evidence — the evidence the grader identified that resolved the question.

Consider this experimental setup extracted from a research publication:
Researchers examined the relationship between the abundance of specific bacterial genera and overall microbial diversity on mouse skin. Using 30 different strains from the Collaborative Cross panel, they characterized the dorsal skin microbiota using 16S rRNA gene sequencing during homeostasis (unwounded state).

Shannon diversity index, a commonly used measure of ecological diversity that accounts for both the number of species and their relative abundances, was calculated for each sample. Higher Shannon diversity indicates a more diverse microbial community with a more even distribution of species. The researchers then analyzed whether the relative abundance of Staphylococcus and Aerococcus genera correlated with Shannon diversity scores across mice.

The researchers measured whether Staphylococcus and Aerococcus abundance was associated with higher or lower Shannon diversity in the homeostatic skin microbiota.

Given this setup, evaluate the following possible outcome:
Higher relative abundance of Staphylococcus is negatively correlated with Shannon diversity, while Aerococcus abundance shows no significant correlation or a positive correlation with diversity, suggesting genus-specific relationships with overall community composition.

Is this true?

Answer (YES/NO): NO